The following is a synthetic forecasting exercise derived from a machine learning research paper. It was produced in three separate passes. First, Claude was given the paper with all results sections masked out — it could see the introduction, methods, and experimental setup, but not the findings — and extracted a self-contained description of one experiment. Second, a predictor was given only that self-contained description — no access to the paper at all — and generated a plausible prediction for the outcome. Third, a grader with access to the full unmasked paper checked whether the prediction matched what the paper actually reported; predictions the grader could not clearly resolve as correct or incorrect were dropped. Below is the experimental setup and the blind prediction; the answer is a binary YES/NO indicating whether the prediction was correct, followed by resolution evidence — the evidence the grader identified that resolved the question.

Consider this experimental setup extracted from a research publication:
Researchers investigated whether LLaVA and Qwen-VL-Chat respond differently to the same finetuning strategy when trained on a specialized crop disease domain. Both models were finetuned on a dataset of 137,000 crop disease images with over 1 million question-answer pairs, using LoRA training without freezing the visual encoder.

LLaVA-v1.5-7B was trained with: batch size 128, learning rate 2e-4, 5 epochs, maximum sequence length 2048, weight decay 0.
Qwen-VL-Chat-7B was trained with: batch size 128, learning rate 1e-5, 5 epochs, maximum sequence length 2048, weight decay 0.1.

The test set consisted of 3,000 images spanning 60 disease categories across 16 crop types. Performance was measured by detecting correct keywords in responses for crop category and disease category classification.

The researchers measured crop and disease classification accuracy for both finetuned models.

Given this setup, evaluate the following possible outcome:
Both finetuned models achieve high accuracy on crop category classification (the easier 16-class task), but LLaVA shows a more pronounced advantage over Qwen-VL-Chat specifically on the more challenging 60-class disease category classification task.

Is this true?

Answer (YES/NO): NO